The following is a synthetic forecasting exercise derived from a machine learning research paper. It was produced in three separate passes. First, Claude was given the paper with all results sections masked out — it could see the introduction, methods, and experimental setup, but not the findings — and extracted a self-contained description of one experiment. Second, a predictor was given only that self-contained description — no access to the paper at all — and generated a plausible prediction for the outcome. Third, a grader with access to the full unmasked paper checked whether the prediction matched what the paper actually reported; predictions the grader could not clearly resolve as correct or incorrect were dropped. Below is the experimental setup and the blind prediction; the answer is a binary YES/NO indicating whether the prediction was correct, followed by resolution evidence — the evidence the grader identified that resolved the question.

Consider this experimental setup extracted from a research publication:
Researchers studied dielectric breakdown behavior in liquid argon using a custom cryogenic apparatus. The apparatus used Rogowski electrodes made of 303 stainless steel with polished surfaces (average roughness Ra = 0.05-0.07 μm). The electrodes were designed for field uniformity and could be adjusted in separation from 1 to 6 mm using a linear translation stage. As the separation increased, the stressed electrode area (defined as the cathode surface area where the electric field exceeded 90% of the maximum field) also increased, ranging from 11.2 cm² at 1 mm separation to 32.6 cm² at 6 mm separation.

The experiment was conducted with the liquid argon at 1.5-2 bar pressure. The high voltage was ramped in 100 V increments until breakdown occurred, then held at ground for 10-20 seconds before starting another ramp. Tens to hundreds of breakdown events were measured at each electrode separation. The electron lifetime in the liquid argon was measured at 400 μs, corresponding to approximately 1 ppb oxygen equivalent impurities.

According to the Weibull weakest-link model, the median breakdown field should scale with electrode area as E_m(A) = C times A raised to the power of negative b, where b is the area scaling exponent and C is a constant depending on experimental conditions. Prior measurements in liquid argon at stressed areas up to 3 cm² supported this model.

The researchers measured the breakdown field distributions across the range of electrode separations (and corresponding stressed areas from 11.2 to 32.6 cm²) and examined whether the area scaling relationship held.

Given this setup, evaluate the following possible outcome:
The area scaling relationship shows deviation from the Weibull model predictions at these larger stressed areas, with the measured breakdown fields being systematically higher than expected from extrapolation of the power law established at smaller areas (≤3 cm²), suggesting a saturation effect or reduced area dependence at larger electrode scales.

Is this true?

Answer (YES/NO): NO